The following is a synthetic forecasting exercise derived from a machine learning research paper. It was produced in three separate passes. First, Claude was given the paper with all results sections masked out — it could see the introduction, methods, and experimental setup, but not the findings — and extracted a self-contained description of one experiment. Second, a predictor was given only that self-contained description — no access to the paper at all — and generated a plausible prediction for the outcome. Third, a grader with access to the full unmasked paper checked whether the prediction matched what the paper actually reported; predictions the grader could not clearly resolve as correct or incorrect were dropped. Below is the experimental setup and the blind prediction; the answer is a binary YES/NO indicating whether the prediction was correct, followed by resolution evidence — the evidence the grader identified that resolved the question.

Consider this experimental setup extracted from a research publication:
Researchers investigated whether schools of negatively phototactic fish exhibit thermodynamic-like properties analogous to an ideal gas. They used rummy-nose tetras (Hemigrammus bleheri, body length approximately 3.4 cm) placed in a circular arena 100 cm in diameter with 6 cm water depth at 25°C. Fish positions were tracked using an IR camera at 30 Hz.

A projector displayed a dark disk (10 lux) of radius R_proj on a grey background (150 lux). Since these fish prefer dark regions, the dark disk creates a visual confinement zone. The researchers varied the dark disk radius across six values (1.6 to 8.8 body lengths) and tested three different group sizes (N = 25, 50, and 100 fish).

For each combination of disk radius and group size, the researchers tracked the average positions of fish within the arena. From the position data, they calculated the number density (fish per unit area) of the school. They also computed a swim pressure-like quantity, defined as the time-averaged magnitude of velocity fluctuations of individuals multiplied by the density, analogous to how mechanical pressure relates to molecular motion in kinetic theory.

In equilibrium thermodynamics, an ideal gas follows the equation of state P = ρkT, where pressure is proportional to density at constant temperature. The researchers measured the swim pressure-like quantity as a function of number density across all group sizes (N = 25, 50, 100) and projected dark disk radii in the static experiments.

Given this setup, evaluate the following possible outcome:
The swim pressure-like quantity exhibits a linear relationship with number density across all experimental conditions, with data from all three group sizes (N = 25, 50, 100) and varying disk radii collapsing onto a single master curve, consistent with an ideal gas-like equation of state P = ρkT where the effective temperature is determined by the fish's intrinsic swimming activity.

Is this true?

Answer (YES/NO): YES